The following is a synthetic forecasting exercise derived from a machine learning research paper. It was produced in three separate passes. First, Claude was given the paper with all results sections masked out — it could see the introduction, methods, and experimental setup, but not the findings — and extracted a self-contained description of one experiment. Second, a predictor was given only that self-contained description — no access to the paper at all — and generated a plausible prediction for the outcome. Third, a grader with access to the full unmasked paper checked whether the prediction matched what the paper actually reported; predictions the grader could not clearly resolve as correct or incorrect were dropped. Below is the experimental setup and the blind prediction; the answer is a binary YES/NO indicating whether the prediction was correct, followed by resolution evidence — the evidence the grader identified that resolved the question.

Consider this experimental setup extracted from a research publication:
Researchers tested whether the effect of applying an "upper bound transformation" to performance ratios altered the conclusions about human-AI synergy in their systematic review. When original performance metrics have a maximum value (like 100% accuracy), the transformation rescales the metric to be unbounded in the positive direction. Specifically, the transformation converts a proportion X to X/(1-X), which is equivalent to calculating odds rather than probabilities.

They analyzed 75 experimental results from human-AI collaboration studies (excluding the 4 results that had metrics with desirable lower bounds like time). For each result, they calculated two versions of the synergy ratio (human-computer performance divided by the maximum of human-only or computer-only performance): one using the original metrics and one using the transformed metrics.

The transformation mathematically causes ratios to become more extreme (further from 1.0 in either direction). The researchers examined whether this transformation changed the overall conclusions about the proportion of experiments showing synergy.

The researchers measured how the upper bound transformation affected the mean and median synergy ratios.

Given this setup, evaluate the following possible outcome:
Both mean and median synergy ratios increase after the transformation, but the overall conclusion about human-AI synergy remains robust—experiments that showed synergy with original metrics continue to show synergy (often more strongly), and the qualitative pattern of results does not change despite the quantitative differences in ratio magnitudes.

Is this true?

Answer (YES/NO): NO